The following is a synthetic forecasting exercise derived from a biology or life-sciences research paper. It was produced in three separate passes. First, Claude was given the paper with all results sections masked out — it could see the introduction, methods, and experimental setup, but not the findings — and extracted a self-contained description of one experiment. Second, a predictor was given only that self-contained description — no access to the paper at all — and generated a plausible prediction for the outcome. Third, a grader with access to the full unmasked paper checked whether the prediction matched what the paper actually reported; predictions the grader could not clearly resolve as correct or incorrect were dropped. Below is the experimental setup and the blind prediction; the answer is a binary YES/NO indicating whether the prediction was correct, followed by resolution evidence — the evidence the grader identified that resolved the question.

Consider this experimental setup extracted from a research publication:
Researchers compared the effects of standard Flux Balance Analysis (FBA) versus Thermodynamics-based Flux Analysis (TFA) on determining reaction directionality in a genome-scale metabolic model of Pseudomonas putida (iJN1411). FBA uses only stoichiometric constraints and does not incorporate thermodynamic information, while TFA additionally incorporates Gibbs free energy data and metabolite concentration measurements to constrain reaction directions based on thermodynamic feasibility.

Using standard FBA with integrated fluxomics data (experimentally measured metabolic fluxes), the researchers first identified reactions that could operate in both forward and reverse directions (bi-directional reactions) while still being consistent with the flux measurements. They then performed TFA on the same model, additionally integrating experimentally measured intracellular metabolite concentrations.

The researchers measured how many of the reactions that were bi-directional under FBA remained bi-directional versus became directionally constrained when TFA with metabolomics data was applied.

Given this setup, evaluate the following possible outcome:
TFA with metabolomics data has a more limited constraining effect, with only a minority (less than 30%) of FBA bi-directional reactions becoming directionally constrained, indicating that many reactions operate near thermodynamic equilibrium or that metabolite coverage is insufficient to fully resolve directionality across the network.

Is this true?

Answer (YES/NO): YES